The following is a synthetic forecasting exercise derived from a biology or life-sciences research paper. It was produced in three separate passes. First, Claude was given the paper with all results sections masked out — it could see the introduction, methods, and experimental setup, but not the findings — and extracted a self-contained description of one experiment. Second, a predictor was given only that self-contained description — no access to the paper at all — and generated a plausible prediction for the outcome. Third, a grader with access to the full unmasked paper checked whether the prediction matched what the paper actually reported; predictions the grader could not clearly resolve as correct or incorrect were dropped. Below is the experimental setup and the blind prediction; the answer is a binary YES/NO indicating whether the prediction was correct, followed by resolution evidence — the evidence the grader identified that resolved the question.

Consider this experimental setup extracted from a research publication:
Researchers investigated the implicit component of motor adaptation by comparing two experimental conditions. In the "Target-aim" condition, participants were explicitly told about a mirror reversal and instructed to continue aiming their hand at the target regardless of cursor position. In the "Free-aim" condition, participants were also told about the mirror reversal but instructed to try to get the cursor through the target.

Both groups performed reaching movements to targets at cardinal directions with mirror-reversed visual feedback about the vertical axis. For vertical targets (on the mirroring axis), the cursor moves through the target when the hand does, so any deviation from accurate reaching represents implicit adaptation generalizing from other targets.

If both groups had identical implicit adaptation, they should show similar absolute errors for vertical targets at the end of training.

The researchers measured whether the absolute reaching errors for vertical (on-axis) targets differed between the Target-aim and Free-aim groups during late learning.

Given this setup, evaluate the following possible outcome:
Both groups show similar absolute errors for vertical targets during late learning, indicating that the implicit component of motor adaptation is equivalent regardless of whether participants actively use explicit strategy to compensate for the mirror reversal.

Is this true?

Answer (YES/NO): YES